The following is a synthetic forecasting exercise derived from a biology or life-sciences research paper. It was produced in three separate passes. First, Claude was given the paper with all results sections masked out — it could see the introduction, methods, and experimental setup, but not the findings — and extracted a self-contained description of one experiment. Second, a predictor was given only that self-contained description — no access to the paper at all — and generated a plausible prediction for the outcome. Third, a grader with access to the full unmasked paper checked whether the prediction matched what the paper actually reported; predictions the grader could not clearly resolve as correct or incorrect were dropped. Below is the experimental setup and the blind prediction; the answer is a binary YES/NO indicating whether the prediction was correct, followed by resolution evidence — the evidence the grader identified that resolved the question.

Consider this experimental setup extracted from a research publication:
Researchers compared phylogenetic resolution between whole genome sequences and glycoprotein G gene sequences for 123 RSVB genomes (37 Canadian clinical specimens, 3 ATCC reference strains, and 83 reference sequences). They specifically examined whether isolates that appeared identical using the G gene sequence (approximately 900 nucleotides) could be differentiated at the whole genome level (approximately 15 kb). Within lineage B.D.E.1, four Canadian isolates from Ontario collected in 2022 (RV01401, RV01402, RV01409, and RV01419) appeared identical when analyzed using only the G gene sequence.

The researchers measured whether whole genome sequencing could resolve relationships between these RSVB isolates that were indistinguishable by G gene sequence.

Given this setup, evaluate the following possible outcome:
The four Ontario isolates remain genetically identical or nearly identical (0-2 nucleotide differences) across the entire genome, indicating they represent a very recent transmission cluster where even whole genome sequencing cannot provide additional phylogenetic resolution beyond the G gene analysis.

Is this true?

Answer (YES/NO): NO